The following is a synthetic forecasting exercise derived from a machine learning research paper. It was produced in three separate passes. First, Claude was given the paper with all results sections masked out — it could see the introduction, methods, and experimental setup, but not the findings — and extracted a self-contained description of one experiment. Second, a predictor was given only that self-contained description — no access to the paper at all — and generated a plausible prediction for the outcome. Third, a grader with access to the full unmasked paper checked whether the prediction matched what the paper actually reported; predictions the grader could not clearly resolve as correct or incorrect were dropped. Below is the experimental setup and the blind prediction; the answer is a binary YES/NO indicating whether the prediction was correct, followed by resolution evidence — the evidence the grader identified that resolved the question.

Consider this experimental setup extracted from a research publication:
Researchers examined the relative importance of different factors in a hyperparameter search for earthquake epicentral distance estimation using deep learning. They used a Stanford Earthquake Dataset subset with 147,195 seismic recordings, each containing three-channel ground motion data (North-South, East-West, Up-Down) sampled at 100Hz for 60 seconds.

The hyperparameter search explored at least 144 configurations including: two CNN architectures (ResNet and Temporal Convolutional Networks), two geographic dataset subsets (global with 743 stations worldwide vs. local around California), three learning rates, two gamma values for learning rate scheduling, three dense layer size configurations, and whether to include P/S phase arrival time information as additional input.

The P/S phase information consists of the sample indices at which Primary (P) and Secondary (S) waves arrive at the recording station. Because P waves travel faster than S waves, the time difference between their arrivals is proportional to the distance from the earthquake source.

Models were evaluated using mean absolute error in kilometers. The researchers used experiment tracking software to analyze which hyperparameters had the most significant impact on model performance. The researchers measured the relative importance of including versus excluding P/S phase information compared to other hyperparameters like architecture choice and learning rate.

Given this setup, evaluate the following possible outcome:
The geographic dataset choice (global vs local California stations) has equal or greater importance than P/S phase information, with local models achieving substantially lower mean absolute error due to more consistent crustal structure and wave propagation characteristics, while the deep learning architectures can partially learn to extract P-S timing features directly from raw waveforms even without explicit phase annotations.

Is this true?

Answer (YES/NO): NO